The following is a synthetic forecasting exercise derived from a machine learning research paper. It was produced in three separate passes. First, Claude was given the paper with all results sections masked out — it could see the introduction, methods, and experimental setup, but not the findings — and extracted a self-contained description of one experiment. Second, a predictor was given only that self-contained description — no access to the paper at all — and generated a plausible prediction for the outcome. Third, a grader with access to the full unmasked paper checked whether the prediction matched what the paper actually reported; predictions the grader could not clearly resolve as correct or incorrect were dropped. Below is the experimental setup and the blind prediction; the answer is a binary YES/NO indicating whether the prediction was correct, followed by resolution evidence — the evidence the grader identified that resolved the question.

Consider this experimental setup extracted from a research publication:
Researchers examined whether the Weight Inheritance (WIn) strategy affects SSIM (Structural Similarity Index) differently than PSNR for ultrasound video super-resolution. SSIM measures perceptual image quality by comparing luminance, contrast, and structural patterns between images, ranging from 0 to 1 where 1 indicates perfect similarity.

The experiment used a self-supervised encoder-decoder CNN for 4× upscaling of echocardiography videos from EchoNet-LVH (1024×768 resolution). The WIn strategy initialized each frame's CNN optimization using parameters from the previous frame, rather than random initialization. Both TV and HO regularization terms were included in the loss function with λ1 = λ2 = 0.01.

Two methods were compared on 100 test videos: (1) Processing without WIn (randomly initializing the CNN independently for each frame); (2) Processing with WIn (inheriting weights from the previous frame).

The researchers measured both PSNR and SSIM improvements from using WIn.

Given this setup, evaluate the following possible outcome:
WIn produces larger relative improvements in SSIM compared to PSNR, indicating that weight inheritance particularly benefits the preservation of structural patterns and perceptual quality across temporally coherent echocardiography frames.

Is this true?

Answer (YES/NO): YES